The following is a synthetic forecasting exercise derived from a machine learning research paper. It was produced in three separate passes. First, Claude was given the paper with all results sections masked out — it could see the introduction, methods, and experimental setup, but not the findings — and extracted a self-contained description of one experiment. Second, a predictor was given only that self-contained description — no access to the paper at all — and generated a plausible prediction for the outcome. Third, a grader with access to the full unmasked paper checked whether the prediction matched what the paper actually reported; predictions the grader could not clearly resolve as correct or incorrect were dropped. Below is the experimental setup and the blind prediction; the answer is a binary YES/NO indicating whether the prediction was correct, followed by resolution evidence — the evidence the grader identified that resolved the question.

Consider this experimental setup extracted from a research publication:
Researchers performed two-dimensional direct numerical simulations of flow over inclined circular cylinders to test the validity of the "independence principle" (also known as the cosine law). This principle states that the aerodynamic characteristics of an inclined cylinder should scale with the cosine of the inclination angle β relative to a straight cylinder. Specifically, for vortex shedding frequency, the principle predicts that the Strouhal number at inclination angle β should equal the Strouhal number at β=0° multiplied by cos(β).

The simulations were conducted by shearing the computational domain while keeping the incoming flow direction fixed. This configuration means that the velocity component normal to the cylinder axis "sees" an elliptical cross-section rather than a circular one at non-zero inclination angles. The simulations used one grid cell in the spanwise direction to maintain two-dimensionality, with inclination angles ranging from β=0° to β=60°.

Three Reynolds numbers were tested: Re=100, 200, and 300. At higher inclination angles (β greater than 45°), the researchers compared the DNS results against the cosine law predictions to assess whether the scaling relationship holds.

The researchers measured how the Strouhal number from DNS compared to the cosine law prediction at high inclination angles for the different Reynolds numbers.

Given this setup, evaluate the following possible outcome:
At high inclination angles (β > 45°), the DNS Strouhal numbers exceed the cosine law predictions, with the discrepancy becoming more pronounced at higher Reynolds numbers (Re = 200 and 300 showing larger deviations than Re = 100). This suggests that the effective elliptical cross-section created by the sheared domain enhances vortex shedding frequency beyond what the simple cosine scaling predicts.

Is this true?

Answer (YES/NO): NO